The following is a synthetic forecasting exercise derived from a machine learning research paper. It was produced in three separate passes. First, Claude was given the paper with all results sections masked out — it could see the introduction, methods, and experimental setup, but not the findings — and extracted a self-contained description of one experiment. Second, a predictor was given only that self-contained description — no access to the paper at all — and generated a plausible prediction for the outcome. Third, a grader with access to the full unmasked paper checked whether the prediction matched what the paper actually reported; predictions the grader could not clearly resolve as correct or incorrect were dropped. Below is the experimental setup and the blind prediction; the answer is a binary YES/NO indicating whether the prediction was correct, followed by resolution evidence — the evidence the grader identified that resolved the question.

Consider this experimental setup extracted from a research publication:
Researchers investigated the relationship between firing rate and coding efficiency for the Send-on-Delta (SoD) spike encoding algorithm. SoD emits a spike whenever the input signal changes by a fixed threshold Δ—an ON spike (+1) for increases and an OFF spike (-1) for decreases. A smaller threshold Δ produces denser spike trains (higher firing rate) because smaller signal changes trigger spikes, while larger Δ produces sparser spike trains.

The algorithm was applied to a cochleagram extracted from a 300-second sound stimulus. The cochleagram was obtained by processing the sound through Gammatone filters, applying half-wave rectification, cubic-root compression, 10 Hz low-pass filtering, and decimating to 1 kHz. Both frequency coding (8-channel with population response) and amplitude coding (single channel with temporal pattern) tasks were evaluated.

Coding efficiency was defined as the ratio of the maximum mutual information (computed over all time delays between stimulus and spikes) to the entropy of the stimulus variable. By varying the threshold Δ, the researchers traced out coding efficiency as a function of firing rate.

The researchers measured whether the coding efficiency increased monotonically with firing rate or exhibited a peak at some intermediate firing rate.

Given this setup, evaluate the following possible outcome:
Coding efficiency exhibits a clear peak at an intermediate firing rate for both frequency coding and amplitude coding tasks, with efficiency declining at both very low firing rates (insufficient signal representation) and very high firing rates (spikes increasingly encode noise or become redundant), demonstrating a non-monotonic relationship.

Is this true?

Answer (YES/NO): YES